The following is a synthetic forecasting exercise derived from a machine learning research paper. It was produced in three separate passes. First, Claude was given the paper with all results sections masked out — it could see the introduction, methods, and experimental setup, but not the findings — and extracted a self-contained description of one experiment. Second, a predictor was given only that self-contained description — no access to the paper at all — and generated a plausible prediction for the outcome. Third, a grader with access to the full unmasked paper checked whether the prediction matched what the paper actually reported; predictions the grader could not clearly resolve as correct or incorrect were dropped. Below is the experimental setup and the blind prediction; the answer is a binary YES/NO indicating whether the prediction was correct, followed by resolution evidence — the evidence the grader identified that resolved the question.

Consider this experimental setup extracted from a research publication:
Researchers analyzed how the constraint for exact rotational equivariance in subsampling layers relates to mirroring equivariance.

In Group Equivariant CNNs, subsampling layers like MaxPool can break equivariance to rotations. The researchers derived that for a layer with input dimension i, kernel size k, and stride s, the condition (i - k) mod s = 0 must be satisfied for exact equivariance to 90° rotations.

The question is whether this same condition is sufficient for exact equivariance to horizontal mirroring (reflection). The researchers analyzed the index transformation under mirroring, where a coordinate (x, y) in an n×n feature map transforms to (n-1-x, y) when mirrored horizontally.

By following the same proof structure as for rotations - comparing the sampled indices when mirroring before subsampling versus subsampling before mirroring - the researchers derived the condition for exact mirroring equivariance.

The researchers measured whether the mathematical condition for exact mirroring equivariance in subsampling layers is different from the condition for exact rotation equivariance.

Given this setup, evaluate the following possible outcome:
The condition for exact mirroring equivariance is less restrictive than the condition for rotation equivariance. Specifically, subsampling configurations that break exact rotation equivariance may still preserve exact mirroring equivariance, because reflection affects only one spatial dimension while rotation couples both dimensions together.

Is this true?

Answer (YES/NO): NO